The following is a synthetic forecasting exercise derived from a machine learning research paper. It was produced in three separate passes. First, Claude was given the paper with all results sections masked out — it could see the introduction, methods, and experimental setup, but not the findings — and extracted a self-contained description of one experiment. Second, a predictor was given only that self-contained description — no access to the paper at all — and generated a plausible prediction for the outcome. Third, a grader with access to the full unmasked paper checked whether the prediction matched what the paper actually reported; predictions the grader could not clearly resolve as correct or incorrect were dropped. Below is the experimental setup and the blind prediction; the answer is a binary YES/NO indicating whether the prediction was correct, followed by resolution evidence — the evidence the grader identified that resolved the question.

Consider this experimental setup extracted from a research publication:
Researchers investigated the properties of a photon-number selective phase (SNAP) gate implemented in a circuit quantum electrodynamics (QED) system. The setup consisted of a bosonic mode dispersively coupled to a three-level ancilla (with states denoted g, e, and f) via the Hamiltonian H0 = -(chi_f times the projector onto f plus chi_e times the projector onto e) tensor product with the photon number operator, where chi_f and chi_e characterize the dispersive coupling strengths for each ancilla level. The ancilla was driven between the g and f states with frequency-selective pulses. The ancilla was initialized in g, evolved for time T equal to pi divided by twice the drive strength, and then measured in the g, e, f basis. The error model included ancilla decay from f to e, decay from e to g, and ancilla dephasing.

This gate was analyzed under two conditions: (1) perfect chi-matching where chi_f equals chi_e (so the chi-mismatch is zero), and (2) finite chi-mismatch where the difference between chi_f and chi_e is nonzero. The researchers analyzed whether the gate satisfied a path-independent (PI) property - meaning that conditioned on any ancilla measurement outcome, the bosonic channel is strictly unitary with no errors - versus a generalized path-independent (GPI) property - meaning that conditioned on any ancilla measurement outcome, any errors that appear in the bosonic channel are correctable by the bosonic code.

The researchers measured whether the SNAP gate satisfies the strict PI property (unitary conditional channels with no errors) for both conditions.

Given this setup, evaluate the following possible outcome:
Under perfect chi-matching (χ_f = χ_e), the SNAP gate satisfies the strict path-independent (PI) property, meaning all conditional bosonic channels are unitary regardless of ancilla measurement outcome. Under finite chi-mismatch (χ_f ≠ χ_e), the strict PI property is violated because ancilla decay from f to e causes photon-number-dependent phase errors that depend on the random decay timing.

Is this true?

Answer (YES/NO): YES